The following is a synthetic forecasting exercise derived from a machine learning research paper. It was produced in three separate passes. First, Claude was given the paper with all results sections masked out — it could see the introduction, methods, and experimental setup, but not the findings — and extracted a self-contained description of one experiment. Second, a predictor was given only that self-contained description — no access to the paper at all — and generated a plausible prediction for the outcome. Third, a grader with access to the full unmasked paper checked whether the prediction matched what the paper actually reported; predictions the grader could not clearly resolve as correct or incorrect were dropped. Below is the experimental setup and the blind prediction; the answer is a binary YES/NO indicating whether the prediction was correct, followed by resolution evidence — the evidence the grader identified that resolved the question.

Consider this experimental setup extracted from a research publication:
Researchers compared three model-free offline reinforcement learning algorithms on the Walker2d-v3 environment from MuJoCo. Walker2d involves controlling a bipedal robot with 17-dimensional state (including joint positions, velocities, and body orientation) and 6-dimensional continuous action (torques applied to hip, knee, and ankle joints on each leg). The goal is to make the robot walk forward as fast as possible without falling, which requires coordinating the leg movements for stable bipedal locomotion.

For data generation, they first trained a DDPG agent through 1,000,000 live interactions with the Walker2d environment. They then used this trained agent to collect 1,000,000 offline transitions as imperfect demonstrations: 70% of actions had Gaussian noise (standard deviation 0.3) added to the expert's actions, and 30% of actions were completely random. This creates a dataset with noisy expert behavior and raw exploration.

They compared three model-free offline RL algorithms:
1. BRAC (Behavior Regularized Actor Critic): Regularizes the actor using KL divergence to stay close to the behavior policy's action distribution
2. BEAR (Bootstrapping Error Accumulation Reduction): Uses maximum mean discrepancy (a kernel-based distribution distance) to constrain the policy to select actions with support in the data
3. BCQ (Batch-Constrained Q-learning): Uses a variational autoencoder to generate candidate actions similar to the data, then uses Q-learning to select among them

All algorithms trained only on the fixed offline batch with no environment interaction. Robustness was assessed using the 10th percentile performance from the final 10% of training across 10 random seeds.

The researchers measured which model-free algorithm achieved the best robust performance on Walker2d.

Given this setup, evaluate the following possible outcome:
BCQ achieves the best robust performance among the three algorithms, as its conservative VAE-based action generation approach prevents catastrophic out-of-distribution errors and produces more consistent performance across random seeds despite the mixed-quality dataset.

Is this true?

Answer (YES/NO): YES